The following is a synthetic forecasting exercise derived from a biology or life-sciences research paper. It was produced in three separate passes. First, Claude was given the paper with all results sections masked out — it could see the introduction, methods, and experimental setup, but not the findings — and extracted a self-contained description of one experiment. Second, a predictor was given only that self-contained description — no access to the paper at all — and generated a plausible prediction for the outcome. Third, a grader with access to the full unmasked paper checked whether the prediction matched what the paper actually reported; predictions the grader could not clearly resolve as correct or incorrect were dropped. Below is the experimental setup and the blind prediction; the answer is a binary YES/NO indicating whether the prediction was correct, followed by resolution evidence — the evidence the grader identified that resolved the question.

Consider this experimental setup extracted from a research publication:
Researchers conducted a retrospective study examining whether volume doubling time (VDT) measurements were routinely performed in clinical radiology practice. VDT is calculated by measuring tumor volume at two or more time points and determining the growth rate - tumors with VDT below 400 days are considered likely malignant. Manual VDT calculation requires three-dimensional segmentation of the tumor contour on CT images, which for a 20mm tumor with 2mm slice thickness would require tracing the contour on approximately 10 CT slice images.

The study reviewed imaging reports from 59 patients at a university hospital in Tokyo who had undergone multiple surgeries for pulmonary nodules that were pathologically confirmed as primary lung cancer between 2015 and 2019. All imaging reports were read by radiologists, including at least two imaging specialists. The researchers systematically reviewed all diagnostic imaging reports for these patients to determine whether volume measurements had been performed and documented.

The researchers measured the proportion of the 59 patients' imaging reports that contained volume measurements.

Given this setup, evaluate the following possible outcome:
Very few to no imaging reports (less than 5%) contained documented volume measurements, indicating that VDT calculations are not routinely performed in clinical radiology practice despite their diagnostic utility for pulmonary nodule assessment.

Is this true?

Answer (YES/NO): YES